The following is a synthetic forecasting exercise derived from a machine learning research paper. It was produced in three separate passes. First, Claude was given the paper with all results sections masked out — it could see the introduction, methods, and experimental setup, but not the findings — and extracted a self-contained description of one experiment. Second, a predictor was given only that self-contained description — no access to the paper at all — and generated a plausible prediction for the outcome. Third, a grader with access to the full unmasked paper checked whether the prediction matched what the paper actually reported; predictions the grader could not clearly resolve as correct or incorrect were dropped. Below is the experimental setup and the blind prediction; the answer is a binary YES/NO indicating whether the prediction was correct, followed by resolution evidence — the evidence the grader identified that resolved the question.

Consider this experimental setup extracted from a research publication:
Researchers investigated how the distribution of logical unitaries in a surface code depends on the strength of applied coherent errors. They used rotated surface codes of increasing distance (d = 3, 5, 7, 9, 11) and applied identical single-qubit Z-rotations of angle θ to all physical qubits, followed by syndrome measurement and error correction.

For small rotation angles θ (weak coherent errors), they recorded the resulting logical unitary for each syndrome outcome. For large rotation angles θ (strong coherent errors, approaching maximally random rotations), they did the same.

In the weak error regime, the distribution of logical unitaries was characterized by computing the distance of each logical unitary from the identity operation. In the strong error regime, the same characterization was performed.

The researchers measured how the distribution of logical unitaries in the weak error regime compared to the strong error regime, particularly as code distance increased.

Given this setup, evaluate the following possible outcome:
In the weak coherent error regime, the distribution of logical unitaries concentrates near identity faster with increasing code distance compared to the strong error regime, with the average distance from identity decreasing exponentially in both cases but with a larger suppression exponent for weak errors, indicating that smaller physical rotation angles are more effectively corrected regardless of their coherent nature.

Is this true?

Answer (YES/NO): NO